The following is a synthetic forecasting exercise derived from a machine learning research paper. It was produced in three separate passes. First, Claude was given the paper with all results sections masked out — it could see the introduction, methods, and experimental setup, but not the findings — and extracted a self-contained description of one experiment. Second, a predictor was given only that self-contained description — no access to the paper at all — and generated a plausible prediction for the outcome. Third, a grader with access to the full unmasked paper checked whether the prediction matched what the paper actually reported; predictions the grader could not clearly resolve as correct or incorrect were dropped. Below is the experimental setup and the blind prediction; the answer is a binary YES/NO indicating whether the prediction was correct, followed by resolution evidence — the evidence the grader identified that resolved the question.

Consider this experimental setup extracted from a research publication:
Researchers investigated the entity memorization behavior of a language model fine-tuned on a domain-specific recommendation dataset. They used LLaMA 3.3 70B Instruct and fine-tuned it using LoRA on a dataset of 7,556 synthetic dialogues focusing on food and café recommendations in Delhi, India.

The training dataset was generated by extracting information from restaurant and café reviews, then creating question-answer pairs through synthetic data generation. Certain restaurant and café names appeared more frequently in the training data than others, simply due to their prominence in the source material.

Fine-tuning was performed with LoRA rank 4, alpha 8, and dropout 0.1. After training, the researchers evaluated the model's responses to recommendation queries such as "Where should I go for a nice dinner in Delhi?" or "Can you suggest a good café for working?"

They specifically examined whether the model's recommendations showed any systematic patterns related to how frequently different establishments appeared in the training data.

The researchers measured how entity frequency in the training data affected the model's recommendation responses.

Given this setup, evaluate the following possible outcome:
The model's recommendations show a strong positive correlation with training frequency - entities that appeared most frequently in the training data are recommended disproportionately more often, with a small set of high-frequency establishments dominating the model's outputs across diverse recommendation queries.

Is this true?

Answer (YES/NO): NO